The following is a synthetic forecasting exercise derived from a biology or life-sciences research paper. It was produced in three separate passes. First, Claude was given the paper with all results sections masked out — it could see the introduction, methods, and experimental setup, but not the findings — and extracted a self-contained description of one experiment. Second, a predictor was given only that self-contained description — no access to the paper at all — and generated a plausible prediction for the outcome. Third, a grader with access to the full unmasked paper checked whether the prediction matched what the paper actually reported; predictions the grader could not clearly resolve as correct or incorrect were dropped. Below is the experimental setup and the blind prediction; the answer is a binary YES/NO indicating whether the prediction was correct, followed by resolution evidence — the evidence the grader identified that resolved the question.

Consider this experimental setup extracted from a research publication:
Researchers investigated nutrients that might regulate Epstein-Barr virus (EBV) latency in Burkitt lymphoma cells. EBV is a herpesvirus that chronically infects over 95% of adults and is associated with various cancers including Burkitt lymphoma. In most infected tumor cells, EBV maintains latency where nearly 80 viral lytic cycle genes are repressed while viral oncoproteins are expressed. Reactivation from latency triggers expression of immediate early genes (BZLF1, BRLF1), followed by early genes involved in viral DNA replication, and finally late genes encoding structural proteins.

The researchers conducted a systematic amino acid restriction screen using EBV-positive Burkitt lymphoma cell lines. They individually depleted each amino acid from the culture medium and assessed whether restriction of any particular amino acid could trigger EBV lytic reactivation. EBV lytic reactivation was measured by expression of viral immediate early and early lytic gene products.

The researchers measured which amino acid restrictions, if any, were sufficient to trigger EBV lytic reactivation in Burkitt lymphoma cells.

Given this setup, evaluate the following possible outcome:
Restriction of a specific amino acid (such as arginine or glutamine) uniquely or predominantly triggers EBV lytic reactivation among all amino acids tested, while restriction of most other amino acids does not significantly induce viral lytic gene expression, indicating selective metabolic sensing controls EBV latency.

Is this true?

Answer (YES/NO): NO